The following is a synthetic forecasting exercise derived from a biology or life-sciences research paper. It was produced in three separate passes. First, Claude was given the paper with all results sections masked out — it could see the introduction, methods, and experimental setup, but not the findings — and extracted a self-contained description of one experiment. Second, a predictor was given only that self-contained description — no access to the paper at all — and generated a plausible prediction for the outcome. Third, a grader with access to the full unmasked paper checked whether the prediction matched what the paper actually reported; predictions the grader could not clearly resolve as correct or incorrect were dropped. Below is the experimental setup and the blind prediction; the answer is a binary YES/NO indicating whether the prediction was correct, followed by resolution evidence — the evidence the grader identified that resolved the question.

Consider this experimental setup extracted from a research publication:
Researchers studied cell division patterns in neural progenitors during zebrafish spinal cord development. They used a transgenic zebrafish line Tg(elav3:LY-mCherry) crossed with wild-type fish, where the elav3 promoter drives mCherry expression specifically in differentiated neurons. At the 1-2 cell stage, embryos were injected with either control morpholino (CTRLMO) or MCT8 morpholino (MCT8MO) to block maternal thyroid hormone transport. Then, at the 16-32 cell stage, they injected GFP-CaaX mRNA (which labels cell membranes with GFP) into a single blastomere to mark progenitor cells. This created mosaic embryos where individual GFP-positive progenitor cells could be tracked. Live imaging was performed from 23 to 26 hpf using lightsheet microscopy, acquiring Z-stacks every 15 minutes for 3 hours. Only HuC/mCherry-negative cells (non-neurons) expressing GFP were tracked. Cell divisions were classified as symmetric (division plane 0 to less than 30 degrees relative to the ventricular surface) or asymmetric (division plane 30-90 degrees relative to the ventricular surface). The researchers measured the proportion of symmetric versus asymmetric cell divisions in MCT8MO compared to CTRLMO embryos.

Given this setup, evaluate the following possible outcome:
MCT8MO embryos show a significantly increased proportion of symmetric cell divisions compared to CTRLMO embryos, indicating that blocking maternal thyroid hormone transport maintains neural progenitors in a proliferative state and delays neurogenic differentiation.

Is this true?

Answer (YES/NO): NO